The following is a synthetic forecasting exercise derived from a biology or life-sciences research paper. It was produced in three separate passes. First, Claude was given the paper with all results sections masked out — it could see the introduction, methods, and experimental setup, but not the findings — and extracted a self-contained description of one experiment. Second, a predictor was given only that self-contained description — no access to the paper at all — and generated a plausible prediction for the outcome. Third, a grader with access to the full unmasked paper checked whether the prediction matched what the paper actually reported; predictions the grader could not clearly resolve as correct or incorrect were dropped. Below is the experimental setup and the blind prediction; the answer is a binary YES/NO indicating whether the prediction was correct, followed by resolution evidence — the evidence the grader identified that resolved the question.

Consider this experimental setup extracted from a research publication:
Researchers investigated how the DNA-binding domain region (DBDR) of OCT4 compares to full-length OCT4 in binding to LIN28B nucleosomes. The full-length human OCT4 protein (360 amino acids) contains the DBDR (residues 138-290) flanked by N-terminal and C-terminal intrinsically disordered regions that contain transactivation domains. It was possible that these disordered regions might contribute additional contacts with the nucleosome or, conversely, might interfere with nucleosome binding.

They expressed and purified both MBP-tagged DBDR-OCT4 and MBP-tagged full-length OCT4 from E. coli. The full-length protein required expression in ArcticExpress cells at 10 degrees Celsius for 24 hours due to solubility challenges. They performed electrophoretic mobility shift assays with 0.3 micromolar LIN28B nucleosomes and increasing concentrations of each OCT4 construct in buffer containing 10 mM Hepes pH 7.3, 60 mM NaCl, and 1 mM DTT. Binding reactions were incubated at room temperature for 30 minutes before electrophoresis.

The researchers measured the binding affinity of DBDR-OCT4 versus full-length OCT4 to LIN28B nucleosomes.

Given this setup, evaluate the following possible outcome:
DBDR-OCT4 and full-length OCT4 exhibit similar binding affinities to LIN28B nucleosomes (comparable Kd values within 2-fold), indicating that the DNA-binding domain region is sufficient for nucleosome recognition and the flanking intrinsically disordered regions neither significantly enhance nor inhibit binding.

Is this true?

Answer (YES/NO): YES